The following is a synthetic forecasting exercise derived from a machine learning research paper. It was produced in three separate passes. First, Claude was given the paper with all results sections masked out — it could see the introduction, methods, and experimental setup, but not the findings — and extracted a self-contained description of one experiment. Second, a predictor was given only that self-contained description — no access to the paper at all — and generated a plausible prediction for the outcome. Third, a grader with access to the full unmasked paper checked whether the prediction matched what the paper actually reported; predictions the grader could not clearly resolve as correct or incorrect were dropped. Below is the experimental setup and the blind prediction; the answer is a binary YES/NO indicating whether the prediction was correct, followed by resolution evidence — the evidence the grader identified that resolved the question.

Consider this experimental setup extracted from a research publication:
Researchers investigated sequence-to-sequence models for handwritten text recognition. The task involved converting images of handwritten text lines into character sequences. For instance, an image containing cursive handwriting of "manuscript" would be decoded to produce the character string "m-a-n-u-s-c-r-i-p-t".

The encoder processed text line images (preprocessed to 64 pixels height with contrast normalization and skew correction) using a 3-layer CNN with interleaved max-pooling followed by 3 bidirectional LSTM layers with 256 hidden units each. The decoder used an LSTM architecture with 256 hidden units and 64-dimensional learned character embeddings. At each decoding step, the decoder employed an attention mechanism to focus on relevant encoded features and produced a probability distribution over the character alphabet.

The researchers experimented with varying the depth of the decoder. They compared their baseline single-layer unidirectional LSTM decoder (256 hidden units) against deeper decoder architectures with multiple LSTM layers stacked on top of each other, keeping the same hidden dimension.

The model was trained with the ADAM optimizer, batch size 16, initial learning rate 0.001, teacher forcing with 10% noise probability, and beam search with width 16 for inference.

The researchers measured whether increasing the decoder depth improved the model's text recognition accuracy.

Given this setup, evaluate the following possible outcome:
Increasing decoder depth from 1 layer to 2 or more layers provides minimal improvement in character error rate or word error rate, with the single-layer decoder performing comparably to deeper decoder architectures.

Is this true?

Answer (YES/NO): YES